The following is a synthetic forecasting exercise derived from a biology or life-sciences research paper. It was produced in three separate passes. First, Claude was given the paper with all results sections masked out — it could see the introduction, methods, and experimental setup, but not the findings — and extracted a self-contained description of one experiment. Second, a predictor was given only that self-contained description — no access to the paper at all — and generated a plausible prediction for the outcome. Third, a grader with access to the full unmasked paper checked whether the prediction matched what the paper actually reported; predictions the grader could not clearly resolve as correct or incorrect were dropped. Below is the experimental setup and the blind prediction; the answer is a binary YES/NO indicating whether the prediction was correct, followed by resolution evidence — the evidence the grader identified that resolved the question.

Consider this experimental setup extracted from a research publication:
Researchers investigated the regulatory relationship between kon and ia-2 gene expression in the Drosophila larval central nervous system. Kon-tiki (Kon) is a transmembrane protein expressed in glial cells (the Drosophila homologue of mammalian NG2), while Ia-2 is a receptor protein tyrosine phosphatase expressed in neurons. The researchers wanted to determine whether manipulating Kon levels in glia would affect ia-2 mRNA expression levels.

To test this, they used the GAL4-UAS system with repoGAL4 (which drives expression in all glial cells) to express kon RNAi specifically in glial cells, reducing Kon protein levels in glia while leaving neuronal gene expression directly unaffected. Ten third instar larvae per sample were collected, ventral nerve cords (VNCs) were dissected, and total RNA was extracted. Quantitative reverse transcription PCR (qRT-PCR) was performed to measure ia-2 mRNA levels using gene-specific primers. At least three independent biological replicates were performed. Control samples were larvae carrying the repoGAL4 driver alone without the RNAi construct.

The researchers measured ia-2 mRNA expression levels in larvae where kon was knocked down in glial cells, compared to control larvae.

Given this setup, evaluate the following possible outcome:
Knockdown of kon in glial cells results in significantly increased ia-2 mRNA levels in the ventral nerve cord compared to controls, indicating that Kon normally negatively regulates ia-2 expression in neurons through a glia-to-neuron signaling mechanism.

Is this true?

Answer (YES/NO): YES